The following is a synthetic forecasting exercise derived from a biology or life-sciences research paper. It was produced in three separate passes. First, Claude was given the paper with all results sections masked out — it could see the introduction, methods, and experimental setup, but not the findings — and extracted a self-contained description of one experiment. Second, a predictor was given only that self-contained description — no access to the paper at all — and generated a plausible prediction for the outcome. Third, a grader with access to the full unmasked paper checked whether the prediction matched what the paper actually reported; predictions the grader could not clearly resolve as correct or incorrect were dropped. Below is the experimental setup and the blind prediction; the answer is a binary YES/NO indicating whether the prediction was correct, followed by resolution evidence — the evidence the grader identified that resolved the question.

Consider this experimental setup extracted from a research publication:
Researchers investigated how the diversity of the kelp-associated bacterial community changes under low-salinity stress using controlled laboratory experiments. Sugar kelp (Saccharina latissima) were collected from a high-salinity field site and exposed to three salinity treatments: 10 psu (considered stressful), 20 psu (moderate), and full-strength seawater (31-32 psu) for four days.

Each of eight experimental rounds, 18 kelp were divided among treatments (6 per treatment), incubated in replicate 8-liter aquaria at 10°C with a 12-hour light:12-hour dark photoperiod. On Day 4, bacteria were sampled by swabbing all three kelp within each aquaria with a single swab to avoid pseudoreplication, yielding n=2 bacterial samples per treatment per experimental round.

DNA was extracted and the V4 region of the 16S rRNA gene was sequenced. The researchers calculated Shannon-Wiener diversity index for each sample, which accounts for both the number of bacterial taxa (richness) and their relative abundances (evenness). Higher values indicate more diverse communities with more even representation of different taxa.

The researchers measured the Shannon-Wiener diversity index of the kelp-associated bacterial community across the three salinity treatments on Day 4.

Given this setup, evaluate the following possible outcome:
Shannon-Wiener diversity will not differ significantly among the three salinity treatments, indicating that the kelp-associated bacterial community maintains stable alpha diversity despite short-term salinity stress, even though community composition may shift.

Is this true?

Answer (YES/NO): YES